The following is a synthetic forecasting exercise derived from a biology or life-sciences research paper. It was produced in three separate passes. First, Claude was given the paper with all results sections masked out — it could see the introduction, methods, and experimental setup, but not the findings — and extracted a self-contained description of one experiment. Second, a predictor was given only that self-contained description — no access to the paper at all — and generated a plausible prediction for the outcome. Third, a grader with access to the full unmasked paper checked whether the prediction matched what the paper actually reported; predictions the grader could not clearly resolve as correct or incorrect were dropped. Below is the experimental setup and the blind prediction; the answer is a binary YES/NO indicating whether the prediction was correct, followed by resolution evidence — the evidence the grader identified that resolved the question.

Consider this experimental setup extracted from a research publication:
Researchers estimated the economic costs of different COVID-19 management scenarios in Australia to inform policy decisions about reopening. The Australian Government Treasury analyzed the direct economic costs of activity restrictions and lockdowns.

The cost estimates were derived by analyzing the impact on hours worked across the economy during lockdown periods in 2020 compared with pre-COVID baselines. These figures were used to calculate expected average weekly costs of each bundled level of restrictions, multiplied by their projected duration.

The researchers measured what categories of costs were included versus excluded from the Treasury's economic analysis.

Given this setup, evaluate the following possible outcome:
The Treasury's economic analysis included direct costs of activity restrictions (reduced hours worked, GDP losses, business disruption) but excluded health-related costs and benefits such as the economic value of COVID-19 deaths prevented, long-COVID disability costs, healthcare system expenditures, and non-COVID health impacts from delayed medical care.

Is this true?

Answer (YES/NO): YES